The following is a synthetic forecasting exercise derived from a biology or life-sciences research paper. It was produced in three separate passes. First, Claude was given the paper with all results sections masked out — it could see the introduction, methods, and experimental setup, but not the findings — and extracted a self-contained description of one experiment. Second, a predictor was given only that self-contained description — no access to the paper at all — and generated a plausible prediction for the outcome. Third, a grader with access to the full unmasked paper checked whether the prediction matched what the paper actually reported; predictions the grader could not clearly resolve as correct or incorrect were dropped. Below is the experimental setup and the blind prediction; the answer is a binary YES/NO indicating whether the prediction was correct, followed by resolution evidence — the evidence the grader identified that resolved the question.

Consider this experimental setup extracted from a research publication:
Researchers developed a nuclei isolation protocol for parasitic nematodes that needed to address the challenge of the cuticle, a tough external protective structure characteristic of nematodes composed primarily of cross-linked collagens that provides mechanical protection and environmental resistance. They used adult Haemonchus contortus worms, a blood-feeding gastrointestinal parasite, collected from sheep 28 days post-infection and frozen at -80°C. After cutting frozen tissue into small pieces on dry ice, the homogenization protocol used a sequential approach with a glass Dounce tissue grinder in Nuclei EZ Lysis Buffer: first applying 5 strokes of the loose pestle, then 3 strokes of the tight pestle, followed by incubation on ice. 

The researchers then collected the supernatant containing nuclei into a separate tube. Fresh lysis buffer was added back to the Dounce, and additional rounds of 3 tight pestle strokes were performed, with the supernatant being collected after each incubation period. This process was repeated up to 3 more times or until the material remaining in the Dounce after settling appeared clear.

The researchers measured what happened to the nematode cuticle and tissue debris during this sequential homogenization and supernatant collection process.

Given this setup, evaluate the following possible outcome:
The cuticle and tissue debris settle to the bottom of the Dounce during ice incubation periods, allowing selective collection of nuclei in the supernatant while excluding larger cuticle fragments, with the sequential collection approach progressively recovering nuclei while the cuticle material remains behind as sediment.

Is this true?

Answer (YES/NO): YES